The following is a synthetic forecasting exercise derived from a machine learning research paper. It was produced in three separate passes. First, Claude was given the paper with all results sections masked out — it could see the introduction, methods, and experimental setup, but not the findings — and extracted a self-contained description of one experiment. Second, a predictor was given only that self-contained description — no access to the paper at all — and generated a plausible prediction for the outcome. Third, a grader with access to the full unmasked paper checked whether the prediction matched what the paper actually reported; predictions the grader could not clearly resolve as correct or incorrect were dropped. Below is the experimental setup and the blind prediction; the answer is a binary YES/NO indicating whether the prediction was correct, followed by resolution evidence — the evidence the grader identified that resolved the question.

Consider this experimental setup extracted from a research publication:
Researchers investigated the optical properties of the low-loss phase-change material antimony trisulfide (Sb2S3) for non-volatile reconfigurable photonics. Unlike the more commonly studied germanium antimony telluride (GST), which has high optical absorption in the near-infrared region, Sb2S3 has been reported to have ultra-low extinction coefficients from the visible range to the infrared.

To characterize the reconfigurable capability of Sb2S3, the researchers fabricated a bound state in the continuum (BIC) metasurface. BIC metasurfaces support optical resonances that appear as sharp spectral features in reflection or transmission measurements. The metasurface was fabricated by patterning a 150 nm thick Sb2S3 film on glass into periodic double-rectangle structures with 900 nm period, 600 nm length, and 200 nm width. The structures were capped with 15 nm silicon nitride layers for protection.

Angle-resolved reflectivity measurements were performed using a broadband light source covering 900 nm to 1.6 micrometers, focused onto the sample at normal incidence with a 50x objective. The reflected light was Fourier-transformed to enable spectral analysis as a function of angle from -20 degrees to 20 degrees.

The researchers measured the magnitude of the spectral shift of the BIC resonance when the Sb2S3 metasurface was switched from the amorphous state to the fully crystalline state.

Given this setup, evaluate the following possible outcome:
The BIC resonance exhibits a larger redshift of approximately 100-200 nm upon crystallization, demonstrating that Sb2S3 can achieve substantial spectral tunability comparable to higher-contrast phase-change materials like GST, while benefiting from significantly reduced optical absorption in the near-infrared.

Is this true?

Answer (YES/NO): NO